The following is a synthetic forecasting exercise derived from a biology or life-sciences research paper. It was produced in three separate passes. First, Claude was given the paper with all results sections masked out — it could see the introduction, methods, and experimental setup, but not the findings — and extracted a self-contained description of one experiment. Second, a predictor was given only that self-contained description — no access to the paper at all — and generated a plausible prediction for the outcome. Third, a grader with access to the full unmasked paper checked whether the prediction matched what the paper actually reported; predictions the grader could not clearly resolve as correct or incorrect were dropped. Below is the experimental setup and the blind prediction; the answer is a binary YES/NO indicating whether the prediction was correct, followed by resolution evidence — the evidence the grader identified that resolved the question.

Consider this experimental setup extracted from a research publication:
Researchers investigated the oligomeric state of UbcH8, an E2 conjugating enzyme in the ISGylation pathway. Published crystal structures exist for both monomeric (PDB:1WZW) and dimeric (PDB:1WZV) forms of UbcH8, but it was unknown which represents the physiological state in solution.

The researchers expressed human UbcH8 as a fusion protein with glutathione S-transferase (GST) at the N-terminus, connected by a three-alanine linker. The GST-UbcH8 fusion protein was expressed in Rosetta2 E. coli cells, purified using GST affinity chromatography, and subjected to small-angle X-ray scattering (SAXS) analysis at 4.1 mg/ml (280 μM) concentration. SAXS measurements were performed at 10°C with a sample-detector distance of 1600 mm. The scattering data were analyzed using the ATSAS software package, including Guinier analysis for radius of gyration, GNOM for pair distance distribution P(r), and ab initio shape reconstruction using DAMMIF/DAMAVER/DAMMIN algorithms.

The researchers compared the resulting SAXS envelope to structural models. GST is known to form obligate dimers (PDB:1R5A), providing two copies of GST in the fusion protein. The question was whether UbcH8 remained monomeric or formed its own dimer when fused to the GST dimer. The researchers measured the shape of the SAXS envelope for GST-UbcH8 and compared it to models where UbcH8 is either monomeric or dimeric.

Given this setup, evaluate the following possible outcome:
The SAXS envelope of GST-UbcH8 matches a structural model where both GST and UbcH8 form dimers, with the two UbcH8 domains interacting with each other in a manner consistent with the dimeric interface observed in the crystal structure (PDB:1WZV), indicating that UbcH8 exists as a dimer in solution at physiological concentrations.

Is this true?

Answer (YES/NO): NO